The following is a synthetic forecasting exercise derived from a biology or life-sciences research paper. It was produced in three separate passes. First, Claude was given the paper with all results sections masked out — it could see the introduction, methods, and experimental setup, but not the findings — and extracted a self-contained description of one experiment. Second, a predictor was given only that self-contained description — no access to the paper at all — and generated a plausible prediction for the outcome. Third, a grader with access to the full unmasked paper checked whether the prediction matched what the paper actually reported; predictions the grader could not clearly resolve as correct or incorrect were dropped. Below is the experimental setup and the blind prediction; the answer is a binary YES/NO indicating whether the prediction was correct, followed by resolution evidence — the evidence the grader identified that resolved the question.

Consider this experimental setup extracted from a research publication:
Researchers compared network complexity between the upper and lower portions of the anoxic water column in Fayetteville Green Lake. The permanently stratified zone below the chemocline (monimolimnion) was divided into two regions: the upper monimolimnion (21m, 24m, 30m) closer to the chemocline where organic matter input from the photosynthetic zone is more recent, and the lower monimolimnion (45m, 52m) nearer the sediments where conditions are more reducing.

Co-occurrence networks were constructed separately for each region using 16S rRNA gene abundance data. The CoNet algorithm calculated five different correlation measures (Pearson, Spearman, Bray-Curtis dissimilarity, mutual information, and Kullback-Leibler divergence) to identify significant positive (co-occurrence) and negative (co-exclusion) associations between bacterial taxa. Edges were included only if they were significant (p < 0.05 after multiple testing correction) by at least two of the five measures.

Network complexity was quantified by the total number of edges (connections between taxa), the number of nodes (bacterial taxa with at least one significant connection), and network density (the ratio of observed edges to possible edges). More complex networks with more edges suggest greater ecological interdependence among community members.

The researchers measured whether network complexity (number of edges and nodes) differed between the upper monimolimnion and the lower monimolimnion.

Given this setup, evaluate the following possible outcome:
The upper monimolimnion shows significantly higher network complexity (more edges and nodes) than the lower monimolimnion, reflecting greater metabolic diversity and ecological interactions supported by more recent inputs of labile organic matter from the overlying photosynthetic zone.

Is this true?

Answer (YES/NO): YES